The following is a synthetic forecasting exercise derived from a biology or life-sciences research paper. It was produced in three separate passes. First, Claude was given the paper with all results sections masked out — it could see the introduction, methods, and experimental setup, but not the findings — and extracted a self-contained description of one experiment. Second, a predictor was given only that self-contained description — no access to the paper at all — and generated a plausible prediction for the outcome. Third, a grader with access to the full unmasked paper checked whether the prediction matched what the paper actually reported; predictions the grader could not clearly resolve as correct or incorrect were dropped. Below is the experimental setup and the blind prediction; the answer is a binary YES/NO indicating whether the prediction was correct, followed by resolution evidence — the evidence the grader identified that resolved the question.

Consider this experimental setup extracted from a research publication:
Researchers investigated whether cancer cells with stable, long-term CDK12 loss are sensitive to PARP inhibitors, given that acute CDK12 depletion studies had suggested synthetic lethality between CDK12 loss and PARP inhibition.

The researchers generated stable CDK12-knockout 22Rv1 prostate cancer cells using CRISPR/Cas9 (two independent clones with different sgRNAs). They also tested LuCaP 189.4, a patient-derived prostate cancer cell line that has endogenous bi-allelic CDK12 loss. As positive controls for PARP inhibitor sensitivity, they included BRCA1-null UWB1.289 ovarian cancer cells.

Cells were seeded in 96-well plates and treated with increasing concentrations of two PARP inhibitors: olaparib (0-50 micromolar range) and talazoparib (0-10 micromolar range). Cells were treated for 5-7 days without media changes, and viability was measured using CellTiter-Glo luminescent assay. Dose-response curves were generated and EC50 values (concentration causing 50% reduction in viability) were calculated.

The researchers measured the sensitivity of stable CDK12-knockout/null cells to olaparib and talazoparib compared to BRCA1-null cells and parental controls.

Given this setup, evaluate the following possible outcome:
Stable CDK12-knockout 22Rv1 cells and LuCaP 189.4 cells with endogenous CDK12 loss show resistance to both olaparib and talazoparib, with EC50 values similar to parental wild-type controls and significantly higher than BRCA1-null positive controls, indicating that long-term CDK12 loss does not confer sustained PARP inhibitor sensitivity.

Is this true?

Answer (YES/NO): NO